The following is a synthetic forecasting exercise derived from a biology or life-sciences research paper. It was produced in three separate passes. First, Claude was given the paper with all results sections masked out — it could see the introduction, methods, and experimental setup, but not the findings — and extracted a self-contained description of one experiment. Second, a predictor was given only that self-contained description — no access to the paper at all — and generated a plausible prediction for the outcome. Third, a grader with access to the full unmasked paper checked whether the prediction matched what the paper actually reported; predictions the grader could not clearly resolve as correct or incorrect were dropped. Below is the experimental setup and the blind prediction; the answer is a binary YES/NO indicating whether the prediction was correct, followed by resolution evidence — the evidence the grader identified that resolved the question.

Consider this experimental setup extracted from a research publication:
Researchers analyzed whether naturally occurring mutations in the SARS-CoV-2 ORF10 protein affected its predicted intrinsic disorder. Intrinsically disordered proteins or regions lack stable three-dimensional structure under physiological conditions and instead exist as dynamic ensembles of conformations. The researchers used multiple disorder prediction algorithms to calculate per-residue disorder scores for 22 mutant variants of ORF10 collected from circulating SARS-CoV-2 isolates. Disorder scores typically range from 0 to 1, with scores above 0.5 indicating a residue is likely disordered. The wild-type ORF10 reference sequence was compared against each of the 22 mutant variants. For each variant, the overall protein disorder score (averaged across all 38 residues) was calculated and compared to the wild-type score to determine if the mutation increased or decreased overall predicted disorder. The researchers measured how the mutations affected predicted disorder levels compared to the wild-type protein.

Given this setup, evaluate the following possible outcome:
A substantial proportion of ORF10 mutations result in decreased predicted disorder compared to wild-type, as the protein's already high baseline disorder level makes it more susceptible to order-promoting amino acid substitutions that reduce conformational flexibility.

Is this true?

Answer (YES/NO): NO